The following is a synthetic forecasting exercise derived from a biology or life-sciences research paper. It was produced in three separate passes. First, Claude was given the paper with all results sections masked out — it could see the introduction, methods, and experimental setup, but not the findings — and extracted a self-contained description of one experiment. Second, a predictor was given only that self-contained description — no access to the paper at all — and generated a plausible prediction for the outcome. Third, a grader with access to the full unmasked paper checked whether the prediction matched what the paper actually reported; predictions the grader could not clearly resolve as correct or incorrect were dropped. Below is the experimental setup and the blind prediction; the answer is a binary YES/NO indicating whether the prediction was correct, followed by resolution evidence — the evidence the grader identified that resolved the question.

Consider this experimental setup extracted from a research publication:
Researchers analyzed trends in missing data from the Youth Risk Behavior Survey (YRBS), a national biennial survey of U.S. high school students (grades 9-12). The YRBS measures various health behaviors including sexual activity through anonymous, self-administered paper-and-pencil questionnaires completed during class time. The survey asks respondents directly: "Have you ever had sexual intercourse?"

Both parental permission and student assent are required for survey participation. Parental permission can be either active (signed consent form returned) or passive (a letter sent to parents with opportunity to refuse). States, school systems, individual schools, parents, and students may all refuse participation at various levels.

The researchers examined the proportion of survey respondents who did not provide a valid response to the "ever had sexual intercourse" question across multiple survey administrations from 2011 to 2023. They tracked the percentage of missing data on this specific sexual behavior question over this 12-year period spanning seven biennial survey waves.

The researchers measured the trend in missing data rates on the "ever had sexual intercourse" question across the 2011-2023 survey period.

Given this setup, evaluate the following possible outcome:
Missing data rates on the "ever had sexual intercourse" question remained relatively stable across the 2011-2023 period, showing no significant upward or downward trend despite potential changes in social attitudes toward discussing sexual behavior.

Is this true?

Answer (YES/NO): NO